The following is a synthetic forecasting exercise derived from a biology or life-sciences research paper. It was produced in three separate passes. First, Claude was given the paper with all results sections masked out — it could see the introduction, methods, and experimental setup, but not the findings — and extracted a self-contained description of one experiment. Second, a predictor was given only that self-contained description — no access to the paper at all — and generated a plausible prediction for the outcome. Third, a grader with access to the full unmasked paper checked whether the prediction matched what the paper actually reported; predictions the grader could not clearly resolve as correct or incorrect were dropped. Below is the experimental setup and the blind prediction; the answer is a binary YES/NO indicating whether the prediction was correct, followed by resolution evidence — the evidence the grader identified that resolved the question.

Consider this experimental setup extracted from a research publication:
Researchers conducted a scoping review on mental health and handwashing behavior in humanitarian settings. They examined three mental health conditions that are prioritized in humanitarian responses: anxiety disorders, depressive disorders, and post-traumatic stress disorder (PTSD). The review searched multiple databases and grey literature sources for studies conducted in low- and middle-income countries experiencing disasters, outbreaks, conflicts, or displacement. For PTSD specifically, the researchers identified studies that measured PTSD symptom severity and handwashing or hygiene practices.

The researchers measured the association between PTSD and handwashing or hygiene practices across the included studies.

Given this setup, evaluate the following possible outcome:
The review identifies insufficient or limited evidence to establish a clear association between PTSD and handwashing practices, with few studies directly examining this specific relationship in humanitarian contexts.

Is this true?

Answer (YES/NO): NO